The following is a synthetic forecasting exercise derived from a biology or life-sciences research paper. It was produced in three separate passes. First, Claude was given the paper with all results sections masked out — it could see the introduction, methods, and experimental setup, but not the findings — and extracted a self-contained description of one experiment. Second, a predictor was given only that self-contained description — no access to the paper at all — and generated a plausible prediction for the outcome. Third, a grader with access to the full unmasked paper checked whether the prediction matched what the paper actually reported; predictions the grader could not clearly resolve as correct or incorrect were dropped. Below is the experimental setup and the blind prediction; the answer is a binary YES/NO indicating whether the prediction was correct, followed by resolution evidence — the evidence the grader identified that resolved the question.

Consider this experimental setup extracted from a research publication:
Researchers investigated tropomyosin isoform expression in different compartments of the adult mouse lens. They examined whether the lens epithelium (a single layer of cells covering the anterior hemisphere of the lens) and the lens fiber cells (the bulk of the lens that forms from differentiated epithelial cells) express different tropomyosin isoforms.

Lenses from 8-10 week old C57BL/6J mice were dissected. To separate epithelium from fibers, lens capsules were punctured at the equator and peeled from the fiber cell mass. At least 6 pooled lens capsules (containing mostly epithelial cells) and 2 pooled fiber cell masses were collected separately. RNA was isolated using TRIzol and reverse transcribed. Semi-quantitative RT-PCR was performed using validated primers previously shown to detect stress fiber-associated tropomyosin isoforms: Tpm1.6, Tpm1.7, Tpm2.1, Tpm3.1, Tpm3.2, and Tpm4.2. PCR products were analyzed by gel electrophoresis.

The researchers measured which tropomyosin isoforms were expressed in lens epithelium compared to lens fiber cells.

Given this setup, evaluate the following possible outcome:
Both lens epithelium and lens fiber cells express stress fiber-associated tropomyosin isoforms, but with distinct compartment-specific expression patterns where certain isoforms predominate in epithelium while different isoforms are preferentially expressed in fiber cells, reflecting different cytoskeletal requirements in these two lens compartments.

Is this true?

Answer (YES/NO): NO